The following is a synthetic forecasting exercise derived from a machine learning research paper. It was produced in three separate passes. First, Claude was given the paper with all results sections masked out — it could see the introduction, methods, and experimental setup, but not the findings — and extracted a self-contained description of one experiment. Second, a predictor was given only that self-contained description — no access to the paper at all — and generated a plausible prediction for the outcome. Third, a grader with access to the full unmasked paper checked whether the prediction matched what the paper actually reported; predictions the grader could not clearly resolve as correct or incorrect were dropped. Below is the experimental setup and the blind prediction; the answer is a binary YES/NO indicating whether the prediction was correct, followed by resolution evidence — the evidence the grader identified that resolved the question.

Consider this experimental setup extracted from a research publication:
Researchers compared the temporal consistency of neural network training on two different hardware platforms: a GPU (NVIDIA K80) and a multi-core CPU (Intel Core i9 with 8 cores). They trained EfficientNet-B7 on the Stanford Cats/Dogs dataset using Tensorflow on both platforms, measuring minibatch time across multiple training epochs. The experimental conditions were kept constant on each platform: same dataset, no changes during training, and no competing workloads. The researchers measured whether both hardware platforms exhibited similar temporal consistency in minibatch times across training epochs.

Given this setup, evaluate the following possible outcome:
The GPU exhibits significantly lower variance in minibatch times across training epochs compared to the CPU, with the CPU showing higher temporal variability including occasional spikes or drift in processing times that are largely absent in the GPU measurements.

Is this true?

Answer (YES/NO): NO